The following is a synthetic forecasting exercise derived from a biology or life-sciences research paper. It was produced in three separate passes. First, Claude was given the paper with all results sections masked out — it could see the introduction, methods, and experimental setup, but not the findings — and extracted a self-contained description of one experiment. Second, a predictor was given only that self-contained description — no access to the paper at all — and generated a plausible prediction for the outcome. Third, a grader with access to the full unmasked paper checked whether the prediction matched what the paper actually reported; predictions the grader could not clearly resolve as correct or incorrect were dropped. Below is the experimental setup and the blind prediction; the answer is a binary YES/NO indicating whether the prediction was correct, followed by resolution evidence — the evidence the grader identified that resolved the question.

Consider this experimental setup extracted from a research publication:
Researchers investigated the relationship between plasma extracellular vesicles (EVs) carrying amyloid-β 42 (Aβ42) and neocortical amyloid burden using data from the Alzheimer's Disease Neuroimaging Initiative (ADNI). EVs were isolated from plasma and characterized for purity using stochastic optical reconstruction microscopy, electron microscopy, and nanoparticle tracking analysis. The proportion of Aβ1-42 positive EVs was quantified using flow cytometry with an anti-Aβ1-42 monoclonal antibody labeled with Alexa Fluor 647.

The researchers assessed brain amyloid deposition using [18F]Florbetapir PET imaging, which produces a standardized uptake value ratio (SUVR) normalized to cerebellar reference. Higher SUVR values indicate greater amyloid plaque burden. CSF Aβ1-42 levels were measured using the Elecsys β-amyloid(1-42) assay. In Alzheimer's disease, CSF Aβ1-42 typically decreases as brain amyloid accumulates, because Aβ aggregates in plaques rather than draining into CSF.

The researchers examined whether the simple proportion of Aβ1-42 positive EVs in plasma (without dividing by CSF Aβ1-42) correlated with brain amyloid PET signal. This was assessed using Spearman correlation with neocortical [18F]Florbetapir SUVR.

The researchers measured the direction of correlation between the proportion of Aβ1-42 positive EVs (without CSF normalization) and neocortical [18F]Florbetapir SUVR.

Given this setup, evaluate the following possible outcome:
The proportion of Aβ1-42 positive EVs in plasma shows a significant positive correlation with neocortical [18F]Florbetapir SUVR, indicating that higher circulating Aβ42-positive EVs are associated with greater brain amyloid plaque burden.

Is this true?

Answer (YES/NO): NO